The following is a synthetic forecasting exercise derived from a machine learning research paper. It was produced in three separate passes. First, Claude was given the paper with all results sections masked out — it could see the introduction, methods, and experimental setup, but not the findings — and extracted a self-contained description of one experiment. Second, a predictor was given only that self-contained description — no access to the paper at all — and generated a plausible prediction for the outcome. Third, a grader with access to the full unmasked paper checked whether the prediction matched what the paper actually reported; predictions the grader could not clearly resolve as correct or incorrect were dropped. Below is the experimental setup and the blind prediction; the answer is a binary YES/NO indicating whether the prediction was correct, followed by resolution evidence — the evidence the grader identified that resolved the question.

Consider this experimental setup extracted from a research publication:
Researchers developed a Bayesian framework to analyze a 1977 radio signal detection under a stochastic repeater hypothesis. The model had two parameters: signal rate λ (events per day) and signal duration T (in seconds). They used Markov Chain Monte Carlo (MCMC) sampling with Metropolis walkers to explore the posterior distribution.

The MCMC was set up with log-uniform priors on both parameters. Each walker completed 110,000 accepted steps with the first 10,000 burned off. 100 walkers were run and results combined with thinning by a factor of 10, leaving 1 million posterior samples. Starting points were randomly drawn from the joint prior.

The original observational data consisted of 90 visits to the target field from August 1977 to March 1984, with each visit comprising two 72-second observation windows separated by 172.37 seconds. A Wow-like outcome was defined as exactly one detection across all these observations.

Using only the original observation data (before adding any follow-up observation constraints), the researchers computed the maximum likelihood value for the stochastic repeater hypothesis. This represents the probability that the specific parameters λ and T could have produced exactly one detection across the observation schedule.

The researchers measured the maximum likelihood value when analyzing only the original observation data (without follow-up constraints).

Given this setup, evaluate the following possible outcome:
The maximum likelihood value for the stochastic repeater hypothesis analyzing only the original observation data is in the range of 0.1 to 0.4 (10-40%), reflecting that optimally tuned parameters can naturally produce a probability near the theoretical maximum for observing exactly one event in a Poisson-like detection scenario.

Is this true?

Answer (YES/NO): YES